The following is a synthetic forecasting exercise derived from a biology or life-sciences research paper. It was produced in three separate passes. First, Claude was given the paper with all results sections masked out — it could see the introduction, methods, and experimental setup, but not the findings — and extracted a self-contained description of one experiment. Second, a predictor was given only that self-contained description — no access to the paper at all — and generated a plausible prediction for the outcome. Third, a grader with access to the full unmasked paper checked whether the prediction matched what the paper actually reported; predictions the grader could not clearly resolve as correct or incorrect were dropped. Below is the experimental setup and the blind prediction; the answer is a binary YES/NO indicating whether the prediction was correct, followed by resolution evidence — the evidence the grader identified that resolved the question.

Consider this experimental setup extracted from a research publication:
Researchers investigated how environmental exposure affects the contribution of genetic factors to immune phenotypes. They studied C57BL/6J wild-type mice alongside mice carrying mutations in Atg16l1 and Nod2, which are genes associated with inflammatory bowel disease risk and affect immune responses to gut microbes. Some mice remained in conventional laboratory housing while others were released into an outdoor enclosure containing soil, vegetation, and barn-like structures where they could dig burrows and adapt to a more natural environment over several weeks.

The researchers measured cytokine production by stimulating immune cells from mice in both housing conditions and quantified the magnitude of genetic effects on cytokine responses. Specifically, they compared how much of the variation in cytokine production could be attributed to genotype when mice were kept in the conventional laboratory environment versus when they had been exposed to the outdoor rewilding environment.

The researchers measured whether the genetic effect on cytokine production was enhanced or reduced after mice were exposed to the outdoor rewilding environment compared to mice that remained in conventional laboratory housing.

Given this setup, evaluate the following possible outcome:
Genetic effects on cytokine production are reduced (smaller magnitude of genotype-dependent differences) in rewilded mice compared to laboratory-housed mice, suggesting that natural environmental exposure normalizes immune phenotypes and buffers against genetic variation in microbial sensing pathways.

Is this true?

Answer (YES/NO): YES